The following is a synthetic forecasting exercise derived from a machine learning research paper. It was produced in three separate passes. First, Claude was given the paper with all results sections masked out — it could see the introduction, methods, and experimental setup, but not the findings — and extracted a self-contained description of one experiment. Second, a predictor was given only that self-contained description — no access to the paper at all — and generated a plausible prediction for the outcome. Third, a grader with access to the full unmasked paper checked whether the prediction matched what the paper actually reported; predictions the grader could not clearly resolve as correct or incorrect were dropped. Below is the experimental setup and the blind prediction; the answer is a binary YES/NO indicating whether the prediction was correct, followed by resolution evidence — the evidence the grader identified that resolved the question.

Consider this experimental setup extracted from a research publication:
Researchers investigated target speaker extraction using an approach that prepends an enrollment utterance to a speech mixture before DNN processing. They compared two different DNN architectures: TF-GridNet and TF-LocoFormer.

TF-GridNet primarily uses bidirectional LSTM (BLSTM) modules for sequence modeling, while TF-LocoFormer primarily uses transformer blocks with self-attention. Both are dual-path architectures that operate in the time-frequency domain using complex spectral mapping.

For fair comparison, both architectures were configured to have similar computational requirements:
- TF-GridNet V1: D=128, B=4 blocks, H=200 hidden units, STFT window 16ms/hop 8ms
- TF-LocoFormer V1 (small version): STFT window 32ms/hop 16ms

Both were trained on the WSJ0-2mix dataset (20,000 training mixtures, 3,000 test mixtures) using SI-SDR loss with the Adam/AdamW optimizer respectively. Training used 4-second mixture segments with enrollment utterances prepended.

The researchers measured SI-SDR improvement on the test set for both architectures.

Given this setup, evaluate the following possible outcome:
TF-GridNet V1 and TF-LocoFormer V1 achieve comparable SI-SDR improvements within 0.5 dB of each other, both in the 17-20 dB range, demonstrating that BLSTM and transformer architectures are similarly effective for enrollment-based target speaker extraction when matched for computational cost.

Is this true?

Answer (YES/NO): NO